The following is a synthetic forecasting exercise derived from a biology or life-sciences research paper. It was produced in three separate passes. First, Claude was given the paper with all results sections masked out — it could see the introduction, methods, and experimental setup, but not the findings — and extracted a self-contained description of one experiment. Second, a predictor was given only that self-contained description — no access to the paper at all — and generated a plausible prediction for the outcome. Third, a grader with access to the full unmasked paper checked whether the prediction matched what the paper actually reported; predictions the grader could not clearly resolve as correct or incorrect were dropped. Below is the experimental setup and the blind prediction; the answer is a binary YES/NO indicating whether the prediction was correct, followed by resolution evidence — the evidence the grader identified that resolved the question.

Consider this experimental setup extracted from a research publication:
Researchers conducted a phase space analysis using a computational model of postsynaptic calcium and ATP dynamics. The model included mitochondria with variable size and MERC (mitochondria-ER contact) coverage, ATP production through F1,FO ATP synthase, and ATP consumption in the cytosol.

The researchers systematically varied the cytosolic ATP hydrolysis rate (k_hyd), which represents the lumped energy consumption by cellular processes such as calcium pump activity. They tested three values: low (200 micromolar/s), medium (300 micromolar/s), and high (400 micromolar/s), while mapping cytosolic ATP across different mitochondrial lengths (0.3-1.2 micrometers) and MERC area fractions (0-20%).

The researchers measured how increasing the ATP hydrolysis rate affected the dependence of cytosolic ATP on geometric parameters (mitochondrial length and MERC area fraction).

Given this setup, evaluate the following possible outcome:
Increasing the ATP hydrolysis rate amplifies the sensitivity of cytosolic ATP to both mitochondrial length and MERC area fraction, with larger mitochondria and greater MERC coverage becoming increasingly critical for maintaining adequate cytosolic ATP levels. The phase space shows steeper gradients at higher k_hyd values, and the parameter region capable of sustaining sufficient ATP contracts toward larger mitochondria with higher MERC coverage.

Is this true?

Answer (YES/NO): NO